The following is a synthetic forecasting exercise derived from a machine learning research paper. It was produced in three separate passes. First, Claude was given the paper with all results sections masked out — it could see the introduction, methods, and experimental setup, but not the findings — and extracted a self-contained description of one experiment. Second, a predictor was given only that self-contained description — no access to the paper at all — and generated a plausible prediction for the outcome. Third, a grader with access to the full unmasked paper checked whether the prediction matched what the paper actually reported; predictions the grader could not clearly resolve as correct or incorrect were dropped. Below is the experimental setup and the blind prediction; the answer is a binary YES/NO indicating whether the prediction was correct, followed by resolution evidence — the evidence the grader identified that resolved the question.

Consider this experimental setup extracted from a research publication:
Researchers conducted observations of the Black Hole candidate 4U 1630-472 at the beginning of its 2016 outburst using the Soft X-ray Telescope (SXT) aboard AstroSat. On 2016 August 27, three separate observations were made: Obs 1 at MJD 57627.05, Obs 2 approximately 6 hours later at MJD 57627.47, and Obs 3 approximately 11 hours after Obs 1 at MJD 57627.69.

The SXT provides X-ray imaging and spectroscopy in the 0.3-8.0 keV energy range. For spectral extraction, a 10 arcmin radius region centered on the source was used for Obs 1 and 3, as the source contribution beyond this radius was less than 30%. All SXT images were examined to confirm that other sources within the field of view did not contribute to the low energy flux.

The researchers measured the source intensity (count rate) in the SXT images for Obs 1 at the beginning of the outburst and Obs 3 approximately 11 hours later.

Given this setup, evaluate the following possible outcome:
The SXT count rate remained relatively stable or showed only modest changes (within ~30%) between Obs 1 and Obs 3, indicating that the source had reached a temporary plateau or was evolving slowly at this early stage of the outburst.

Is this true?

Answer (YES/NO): NO